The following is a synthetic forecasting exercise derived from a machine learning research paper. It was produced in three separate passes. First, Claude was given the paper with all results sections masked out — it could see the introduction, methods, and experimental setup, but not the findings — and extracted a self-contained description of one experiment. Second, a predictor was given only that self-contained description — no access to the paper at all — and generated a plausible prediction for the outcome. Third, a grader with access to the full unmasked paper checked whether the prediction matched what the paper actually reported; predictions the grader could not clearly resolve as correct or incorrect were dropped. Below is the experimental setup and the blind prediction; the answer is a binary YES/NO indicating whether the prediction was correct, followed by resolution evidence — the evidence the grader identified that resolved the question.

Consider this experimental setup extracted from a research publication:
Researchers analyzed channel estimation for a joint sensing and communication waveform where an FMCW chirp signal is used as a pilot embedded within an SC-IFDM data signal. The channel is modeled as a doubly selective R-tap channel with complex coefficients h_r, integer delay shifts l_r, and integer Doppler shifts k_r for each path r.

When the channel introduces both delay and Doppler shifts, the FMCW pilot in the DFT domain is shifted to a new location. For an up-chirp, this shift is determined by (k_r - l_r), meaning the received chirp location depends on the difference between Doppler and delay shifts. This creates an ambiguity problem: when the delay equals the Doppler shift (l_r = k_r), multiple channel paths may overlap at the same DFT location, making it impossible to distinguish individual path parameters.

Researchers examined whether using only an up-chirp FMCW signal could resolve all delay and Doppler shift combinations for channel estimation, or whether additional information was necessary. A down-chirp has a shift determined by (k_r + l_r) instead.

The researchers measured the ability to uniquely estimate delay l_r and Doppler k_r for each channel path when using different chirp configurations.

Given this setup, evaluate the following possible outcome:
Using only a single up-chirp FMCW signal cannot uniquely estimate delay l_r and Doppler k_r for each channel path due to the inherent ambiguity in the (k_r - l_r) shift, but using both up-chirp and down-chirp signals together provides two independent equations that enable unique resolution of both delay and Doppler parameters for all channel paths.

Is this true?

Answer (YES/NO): YES